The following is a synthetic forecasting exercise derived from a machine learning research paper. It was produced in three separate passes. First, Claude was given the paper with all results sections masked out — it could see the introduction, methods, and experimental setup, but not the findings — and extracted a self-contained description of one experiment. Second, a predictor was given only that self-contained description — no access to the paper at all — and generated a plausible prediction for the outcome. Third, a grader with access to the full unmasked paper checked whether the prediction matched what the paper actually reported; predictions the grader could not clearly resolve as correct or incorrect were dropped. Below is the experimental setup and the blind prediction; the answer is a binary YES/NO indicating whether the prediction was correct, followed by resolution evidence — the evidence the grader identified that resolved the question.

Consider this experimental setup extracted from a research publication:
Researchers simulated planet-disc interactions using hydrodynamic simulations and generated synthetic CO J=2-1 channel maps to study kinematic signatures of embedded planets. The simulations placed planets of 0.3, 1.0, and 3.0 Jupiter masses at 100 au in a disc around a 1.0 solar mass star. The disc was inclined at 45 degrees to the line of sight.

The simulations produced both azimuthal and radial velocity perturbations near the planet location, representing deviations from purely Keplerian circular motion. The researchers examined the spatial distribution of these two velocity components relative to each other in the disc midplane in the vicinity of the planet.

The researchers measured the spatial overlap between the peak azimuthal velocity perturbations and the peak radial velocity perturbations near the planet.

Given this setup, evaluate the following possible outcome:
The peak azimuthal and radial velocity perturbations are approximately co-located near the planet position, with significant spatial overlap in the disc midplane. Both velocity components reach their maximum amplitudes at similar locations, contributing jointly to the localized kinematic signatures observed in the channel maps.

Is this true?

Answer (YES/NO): NO